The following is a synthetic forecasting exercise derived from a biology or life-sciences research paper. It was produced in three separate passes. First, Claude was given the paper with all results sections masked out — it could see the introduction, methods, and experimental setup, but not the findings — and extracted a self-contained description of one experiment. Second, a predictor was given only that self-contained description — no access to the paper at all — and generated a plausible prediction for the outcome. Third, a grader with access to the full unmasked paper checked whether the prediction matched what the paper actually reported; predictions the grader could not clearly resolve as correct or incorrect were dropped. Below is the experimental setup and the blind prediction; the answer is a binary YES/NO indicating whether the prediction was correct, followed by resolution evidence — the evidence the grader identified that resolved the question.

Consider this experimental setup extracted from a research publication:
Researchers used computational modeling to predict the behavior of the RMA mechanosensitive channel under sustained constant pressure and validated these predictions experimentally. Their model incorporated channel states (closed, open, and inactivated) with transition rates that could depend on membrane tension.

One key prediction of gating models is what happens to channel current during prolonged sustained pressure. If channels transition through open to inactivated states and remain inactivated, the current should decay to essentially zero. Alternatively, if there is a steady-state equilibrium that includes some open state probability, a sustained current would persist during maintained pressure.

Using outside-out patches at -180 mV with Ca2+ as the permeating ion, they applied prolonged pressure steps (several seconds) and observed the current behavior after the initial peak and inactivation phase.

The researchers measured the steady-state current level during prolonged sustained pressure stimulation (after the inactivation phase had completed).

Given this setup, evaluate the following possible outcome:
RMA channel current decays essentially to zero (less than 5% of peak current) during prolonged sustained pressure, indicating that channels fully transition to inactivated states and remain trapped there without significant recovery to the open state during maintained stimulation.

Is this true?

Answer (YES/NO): NO